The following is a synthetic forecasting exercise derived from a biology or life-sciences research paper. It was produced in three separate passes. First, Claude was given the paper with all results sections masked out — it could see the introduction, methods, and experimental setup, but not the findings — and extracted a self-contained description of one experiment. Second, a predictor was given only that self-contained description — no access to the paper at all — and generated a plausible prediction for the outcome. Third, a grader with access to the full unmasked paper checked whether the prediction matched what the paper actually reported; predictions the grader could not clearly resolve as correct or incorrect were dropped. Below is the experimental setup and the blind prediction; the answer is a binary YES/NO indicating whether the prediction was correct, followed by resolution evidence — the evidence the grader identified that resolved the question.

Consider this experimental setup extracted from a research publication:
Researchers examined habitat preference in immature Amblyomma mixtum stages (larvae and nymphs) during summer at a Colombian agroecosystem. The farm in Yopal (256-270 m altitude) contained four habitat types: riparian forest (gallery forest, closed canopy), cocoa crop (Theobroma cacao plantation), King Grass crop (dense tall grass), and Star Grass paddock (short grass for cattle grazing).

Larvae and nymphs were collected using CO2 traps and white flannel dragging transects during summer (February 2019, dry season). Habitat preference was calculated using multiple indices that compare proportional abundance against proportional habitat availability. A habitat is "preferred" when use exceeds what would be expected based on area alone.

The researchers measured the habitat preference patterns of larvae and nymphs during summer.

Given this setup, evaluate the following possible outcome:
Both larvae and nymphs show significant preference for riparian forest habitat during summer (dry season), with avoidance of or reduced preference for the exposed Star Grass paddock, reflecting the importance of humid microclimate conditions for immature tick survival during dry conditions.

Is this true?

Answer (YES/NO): NO